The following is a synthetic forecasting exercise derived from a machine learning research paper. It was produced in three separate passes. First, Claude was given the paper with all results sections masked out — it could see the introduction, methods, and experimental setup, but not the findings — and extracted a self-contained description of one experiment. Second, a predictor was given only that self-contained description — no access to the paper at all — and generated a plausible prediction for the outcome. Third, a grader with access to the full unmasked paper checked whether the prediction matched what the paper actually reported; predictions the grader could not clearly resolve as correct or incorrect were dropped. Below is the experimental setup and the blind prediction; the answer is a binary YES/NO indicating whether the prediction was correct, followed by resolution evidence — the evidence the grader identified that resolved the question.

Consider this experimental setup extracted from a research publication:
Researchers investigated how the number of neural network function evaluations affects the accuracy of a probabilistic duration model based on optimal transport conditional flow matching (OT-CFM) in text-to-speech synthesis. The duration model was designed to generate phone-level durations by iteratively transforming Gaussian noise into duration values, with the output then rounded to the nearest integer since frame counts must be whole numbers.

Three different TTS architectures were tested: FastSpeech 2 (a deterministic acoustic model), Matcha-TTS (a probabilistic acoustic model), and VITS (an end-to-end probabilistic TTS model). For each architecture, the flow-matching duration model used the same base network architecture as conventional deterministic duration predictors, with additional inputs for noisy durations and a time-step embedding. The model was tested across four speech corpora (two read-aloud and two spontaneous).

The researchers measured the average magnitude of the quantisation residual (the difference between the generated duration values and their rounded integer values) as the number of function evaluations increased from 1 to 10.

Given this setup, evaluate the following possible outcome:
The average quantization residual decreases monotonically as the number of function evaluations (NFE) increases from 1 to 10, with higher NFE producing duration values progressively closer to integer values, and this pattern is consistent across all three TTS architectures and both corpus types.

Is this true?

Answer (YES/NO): NO